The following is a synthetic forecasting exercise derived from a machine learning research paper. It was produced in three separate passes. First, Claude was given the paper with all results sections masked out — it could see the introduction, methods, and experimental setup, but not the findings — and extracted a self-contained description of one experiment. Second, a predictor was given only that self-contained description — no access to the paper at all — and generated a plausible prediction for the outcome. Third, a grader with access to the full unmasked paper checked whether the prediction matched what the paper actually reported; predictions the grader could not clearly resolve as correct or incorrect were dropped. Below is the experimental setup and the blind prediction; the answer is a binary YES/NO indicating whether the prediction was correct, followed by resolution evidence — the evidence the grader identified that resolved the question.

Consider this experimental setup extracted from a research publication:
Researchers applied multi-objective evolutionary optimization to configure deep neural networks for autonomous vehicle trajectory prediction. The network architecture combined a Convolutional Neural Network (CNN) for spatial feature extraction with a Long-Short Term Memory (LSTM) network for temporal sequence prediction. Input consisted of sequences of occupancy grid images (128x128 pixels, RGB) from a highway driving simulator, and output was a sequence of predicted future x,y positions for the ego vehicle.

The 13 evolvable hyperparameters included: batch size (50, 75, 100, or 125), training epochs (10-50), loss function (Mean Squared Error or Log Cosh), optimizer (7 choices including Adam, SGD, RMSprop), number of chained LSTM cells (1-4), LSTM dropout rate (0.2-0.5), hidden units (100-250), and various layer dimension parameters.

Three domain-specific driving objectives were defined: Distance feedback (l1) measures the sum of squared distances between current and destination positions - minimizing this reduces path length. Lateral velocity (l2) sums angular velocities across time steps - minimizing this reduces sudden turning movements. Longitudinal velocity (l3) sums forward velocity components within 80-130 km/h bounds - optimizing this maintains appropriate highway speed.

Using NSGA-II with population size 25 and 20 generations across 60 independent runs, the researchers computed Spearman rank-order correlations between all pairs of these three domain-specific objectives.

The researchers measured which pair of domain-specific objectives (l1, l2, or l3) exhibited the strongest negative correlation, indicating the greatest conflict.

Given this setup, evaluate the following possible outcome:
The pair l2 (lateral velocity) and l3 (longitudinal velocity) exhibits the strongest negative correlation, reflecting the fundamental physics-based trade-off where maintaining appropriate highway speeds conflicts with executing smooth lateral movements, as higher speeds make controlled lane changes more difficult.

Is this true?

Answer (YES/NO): NO